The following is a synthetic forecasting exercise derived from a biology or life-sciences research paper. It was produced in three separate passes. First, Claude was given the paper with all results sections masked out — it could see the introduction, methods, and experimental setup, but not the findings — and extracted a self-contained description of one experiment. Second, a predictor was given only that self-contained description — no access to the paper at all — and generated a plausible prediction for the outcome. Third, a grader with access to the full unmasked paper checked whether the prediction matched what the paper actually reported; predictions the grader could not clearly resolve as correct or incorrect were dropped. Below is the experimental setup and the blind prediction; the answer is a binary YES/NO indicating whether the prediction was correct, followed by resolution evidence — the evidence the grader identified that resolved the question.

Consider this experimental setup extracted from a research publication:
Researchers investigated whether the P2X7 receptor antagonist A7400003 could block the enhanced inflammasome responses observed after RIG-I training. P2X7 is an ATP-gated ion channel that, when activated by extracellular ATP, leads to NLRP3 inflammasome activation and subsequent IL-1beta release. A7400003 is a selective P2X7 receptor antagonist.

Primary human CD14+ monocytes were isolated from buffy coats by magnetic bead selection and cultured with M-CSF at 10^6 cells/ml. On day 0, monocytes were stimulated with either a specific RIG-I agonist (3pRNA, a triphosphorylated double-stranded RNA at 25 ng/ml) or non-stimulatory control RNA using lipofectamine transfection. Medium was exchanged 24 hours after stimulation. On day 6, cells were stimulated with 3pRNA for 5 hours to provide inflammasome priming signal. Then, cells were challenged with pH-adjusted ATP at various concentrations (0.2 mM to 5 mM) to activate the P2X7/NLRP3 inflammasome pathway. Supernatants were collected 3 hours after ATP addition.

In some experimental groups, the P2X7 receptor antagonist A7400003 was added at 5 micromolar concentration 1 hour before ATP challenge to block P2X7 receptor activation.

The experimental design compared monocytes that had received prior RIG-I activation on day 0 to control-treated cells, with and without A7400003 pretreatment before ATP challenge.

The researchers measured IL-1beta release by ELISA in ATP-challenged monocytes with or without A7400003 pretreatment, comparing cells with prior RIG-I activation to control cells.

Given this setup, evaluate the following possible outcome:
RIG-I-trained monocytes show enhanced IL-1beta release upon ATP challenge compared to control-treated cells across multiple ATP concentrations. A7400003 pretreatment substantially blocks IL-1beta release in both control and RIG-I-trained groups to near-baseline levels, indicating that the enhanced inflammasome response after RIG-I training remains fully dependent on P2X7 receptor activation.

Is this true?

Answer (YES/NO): YES